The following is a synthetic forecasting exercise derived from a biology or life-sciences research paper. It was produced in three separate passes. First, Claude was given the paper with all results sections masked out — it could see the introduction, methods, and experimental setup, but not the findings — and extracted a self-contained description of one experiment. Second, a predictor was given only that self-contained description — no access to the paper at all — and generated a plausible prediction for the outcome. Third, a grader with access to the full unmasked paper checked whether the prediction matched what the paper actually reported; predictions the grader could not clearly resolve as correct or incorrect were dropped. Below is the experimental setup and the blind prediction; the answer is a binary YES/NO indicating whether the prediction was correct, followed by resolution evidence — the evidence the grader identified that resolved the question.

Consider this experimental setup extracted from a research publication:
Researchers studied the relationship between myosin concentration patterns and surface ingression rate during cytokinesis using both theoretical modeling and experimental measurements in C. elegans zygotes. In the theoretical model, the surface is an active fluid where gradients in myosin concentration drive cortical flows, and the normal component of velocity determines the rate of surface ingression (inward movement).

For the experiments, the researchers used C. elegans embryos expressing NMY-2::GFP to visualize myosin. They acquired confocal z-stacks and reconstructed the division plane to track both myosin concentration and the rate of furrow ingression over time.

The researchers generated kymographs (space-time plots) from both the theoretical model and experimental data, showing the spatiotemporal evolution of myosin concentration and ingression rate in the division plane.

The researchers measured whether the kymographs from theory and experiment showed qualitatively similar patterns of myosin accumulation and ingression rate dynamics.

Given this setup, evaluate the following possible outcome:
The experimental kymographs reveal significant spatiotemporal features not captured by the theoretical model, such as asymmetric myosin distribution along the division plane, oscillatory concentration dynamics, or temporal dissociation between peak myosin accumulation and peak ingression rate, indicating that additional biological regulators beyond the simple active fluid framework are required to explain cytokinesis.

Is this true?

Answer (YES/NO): NO